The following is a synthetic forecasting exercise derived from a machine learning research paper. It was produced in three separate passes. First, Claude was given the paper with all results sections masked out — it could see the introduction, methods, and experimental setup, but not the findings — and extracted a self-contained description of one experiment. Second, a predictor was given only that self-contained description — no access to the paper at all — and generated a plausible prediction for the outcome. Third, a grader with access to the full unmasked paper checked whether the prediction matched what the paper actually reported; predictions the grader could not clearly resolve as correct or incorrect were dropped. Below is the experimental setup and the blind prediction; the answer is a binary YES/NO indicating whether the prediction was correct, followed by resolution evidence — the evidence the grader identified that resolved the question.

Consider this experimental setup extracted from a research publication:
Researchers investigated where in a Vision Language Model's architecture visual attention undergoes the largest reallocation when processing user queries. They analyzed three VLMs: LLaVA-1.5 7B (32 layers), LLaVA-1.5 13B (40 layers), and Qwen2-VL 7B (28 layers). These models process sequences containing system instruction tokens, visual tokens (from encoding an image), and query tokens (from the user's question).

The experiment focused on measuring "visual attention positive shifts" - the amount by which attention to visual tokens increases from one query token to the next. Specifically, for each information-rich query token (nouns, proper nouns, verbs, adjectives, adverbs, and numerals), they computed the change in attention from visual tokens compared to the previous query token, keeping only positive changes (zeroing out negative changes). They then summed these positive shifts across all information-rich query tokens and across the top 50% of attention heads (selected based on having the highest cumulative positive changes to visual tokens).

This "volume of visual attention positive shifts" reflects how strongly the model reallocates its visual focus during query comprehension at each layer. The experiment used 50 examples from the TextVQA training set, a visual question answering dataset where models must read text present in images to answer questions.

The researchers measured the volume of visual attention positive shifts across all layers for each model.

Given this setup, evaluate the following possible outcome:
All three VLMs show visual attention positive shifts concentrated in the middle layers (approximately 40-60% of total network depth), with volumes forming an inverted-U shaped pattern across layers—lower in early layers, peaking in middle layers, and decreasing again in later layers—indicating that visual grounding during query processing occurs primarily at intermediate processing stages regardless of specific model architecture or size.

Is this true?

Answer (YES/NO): NO